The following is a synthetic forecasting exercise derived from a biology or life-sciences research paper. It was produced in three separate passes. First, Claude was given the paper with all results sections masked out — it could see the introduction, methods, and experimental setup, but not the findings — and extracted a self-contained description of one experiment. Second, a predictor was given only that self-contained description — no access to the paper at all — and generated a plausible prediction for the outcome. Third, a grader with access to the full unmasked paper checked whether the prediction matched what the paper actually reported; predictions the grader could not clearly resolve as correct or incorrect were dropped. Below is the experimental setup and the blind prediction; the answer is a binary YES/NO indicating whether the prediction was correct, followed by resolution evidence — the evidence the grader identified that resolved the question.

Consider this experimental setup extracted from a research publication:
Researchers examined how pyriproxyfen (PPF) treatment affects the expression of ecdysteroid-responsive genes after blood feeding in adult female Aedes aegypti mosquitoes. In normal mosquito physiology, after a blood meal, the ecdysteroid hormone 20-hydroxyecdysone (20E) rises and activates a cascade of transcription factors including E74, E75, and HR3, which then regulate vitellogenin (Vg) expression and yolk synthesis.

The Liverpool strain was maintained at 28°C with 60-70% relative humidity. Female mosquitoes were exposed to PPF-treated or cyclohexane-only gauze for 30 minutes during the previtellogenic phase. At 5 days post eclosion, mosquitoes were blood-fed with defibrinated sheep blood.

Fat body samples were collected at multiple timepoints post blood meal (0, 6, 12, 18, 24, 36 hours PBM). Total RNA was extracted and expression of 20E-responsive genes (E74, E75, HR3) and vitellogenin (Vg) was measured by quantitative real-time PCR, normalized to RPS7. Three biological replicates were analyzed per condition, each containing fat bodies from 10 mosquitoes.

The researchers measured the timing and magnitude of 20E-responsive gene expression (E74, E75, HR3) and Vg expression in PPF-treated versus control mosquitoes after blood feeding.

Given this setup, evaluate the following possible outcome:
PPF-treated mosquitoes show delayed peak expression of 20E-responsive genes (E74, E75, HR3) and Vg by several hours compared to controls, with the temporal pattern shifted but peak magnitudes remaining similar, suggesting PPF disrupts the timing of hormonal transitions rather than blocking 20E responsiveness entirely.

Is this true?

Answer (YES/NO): NO